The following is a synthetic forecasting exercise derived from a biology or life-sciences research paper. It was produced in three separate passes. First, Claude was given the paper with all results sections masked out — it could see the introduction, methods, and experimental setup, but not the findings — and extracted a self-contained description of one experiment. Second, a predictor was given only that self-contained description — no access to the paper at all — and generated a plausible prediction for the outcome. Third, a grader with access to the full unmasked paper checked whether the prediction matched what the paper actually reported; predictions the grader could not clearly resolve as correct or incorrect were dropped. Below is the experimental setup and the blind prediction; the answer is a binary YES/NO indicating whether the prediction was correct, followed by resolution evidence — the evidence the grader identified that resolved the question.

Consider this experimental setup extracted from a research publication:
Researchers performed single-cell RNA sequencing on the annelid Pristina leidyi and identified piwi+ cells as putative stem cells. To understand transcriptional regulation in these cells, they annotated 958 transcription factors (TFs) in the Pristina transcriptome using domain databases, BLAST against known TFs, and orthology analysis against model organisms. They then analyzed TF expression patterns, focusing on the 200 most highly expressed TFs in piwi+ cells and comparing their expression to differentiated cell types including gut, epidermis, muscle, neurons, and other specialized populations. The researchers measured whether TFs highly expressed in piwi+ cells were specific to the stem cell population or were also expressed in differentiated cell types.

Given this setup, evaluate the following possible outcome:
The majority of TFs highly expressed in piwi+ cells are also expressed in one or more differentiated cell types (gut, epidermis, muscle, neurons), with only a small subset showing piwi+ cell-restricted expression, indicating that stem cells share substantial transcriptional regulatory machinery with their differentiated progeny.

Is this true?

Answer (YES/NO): YES